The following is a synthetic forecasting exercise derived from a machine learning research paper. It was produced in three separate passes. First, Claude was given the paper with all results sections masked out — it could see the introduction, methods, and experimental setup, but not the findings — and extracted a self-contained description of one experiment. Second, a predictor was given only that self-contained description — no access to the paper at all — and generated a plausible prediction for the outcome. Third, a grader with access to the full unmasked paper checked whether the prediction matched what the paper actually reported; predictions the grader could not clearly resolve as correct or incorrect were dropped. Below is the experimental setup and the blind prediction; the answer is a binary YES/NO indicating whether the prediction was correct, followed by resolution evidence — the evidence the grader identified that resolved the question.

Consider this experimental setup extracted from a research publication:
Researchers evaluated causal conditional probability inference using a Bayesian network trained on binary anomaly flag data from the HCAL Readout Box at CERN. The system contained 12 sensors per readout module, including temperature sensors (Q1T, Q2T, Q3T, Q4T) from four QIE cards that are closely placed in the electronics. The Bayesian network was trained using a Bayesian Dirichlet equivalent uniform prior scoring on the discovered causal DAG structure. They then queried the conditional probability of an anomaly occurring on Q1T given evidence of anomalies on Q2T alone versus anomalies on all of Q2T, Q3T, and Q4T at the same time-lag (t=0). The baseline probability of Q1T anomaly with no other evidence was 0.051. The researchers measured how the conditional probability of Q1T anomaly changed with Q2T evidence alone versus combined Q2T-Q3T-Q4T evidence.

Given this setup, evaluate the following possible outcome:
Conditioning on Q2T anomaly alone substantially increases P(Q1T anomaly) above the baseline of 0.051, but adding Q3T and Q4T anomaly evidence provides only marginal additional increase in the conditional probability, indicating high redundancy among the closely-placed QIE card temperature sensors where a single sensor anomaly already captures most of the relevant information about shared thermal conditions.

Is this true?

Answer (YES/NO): YES